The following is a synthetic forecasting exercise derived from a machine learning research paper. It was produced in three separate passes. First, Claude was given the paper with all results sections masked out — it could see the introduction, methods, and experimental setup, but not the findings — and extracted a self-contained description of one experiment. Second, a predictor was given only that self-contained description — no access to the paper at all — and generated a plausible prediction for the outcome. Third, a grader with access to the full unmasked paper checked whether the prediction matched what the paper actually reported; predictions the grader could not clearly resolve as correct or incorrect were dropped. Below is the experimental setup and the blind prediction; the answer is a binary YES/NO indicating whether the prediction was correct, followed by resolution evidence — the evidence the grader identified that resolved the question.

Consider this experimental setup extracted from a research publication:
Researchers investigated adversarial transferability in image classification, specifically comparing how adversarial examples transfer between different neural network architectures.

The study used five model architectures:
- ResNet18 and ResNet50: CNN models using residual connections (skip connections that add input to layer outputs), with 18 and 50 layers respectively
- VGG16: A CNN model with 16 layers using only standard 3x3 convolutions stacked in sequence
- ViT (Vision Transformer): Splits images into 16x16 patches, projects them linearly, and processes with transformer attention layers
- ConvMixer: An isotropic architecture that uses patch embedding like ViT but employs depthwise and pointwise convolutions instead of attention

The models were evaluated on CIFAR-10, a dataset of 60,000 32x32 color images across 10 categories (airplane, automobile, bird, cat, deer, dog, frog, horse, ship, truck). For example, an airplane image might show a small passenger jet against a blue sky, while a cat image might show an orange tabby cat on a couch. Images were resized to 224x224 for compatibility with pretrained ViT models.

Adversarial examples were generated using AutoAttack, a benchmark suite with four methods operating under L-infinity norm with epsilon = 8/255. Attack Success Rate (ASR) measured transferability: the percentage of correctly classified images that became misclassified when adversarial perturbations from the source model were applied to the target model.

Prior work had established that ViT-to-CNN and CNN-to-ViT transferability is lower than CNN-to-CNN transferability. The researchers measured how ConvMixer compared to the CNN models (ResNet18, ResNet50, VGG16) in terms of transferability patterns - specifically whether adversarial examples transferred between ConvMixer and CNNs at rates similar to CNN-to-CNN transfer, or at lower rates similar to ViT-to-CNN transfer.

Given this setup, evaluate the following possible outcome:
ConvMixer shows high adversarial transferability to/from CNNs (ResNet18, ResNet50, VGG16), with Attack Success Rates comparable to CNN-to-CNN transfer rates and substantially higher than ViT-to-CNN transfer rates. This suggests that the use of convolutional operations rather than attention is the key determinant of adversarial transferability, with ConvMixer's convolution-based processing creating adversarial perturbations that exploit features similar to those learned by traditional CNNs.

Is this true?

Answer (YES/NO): NO